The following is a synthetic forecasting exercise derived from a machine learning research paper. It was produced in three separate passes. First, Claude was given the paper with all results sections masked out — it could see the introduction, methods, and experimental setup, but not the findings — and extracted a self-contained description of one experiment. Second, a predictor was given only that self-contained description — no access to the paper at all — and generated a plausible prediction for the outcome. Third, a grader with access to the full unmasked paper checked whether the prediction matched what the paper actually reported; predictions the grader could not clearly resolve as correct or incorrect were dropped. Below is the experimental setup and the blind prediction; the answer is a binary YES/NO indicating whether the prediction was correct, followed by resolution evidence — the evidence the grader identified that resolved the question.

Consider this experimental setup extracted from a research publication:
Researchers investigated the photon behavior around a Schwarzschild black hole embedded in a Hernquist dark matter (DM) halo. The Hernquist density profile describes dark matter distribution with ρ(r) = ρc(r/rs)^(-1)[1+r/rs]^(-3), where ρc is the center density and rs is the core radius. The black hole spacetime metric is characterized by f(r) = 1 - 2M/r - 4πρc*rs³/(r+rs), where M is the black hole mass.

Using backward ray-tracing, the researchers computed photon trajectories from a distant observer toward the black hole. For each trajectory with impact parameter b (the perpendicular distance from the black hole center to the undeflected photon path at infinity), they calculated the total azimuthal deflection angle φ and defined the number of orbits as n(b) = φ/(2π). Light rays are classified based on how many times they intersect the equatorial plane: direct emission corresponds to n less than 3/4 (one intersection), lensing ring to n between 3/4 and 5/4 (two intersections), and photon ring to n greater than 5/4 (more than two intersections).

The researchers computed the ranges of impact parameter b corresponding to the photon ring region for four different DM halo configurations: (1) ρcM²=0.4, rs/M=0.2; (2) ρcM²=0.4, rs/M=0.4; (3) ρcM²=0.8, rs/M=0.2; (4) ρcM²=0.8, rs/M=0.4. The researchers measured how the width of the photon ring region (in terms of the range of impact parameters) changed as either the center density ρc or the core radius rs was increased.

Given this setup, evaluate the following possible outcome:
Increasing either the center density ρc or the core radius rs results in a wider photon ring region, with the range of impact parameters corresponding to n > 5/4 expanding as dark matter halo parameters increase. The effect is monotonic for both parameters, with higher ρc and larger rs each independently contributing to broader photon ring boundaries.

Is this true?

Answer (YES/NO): YES